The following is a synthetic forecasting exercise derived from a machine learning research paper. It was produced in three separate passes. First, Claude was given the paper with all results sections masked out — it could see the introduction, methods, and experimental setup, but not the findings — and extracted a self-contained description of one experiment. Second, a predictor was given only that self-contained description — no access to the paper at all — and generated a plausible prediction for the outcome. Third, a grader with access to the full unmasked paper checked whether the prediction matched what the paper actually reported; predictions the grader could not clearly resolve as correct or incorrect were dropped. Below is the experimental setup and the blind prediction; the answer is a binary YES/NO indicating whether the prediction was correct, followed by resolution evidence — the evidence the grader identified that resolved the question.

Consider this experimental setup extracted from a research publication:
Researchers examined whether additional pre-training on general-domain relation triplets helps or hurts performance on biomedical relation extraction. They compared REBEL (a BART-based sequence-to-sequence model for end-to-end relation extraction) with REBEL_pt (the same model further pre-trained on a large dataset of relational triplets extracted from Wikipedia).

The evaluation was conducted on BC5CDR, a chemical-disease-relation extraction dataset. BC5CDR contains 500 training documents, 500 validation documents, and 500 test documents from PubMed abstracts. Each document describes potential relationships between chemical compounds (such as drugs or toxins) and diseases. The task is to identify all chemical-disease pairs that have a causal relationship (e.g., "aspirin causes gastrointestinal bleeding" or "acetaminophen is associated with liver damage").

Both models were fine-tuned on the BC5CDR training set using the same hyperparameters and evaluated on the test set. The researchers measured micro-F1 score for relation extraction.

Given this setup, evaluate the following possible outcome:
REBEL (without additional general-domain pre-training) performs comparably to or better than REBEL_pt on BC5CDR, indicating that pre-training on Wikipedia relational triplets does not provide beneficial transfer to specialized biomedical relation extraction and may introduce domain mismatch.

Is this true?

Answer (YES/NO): YES